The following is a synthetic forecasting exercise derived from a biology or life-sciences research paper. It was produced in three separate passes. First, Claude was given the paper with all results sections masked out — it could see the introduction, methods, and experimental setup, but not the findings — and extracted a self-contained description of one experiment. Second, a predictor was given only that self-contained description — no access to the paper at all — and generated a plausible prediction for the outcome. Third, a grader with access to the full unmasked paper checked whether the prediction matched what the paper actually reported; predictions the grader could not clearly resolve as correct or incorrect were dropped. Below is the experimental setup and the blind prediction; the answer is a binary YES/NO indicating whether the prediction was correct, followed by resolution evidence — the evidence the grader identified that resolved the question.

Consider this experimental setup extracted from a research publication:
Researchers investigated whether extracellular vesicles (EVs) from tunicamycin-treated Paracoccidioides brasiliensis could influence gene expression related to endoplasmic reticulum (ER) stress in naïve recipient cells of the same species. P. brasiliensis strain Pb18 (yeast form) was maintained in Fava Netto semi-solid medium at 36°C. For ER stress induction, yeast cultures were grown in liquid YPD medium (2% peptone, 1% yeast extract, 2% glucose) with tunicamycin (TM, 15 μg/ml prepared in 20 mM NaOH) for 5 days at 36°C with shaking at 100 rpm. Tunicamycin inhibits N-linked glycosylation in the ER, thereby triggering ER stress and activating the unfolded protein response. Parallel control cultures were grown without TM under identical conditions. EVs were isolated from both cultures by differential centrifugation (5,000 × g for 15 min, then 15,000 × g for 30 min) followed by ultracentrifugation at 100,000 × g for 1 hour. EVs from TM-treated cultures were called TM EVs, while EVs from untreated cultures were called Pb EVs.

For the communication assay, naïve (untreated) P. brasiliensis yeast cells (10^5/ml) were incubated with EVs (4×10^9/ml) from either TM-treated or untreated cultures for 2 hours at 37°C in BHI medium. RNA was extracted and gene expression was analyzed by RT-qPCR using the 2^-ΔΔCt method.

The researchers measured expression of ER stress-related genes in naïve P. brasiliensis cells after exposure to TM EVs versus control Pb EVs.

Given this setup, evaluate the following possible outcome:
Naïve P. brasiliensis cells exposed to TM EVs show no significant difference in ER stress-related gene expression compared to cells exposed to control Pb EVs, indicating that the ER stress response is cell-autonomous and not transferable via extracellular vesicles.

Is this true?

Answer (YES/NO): NO